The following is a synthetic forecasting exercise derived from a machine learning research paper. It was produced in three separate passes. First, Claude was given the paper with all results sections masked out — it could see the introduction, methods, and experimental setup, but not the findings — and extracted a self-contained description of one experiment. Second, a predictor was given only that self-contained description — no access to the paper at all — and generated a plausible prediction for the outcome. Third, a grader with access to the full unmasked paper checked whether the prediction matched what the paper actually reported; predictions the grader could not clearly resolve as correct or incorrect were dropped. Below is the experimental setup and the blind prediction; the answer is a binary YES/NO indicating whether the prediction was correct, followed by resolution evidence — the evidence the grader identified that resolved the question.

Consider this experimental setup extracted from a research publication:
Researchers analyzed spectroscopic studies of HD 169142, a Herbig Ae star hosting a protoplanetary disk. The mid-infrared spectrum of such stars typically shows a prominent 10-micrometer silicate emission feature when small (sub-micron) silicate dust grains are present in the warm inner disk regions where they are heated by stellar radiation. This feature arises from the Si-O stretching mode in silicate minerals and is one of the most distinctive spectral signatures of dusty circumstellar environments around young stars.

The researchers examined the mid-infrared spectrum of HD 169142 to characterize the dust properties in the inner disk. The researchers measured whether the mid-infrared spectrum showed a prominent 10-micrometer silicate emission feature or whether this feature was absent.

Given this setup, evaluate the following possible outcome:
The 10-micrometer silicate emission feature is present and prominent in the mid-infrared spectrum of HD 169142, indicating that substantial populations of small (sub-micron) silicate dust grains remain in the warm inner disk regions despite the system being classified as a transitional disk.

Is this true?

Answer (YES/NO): NO